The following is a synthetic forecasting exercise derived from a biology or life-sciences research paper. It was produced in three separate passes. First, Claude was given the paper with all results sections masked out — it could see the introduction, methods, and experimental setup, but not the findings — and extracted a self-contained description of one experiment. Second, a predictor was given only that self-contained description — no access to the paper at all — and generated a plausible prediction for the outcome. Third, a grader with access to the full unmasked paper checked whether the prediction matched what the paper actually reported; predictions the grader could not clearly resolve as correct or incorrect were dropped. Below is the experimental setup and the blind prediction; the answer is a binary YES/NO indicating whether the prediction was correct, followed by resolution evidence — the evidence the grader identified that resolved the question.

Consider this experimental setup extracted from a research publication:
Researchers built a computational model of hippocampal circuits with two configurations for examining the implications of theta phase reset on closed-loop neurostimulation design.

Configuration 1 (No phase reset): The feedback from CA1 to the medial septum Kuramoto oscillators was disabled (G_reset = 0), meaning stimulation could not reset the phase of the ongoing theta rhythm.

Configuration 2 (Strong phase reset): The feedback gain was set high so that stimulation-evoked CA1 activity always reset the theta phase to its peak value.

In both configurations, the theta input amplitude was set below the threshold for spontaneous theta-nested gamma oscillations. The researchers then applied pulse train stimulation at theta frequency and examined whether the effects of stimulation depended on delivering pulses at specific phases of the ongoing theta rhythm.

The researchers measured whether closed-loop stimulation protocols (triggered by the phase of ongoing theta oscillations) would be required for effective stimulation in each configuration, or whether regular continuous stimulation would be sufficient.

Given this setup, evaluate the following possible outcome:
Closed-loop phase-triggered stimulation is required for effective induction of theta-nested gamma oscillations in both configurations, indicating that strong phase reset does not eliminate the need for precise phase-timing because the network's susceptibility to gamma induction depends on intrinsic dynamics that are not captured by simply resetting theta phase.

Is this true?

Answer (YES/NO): NO